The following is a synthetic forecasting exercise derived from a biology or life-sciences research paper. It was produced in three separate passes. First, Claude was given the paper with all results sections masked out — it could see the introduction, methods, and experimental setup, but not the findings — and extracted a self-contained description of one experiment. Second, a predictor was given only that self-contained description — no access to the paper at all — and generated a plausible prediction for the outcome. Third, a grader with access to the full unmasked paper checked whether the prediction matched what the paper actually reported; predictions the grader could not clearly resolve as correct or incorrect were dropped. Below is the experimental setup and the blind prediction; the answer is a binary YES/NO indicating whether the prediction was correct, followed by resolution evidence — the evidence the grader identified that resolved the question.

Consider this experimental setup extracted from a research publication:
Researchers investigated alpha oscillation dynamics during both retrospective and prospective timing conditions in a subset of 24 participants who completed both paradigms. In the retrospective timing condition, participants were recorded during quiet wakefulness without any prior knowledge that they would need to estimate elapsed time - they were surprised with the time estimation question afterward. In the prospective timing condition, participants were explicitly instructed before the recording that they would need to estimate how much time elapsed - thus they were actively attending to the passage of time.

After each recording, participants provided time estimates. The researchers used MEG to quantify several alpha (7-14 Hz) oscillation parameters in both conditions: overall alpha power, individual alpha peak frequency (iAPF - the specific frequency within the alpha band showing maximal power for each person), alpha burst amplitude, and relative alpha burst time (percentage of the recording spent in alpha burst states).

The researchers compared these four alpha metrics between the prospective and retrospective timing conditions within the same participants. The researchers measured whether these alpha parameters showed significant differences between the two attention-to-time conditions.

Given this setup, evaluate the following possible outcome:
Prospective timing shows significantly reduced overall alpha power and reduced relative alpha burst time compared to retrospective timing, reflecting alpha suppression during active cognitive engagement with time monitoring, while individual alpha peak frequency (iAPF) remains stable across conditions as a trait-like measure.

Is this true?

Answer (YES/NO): NO